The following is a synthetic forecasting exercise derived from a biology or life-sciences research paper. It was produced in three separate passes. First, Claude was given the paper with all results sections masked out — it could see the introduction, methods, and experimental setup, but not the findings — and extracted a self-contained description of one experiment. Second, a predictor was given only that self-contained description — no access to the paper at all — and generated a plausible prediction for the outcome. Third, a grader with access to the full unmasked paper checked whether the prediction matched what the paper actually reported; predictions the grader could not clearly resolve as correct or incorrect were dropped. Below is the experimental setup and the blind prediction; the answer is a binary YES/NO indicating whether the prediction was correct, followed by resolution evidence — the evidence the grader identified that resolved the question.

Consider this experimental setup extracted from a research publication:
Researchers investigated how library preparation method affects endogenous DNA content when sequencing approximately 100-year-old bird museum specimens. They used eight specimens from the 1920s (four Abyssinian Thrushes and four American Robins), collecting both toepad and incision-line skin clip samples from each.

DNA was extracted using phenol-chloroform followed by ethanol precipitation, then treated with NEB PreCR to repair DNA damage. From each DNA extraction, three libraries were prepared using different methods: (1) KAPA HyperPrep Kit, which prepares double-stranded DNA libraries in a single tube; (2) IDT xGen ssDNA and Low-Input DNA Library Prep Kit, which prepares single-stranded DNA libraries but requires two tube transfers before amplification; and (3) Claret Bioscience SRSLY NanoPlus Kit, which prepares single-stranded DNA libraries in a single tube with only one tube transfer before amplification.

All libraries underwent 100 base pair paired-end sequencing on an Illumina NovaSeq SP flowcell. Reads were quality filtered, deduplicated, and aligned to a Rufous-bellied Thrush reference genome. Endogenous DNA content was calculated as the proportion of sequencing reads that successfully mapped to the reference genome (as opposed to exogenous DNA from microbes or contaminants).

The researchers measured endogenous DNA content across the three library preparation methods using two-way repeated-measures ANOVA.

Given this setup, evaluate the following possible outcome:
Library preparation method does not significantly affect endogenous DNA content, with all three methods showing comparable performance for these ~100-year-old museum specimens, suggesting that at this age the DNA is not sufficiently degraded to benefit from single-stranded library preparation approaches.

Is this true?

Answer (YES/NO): NO